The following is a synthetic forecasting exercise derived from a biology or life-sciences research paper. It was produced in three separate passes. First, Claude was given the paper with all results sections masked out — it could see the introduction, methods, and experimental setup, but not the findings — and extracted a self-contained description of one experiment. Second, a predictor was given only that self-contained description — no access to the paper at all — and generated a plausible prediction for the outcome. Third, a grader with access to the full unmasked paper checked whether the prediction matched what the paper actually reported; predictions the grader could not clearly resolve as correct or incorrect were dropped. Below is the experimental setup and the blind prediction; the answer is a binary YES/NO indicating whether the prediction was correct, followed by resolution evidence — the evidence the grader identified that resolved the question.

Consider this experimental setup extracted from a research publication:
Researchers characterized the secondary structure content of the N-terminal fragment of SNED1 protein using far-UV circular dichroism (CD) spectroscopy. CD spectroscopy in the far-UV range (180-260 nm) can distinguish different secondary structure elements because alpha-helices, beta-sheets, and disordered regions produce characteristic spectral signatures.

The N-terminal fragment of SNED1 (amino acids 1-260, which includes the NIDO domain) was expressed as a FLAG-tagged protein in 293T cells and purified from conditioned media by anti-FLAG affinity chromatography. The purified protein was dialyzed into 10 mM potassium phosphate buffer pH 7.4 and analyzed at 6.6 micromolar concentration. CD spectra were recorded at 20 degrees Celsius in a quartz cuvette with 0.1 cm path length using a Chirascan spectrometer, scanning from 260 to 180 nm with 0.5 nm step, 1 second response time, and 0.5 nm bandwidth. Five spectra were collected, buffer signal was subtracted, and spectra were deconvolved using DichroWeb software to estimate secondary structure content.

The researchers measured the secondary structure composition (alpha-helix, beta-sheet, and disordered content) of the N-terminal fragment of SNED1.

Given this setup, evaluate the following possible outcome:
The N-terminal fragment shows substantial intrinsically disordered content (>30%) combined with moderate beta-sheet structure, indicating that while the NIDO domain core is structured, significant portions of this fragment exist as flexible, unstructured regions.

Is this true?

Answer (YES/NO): YES